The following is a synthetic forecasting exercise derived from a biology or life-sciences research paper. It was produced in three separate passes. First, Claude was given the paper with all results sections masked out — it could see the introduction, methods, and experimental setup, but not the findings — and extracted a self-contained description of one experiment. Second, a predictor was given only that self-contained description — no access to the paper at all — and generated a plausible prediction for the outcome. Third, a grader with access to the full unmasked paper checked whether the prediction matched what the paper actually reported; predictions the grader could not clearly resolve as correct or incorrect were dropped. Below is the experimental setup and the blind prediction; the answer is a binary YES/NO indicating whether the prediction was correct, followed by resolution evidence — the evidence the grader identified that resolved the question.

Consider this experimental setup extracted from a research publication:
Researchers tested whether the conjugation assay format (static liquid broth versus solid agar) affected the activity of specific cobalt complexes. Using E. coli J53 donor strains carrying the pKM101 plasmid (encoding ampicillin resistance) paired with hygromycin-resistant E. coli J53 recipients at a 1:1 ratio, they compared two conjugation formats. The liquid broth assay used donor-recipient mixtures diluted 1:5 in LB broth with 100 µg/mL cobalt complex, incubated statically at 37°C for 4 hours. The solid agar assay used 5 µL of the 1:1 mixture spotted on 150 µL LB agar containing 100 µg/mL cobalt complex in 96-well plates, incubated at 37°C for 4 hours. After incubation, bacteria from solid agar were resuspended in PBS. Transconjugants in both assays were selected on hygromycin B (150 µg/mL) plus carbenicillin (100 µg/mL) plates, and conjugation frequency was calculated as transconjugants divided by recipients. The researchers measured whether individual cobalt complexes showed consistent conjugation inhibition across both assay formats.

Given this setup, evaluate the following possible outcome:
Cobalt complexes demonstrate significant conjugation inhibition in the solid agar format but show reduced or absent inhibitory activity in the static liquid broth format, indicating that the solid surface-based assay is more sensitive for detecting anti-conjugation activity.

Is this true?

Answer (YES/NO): NO